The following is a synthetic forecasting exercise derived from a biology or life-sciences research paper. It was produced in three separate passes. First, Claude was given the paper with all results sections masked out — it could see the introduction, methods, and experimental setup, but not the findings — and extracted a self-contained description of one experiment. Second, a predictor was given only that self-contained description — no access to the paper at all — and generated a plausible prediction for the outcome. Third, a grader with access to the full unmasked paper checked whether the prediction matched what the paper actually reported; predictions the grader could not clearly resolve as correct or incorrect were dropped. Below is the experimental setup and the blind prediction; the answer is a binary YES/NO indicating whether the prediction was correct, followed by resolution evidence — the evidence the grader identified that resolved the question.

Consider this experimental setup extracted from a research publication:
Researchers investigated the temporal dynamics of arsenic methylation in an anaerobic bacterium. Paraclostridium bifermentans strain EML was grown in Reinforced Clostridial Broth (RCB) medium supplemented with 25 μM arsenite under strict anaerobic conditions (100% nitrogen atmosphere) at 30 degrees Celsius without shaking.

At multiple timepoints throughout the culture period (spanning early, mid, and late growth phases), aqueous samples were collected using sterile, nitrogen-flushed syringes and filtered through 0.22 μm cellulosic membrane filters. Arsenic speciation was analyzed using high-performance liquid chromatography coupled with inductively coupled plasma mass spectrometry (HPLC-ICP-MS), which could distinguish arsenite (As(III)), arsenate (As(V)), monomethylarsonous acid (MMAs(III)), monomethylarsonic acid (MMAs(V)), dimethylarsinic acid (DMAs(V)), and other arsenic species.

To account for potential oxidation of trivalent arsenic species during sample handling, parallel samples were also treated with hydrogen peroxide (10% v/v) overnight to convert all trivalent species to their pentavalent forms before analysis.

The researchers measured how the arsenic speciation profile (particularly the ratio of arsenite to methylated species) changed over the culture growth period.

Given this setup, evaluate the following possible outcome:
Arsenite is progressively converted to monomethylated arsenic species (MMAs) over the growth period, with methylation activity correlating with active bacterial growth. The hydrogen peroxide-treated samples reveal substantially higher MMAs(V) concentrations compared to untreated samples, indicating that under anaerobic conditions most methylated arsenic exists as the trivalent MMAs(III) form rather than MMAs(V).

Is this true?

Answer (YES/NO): YES